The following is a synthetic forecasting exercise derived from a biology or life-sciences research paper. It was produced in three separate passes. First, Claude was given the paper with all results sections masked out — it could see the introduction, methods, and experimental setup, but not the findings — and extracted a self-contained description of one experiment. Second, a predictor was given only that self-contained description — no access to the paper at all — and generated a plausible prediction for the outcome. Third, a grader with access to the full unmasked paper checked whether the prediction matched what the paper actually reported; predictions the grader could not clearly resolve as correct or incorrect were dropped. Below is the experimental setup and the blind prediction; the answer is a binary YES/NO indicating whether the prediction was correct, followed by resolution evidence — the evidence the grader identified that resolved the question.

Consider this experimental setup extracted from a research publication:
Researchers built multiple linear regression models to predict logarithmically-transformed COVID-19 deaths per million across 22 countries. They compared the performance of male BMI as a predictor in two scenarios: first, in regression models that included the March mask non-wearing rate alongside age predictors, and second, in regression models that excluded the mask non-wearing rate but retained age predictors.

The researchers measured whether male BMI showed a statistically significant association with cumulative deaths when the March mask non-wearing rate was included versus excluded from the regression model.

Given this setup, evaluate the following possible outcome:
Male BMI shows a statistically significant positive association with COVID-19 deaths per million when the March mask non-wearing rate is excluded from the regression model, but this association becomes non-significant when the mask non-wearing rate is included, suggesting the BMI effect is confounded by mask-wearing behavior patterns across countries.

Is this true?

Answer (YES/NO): YES